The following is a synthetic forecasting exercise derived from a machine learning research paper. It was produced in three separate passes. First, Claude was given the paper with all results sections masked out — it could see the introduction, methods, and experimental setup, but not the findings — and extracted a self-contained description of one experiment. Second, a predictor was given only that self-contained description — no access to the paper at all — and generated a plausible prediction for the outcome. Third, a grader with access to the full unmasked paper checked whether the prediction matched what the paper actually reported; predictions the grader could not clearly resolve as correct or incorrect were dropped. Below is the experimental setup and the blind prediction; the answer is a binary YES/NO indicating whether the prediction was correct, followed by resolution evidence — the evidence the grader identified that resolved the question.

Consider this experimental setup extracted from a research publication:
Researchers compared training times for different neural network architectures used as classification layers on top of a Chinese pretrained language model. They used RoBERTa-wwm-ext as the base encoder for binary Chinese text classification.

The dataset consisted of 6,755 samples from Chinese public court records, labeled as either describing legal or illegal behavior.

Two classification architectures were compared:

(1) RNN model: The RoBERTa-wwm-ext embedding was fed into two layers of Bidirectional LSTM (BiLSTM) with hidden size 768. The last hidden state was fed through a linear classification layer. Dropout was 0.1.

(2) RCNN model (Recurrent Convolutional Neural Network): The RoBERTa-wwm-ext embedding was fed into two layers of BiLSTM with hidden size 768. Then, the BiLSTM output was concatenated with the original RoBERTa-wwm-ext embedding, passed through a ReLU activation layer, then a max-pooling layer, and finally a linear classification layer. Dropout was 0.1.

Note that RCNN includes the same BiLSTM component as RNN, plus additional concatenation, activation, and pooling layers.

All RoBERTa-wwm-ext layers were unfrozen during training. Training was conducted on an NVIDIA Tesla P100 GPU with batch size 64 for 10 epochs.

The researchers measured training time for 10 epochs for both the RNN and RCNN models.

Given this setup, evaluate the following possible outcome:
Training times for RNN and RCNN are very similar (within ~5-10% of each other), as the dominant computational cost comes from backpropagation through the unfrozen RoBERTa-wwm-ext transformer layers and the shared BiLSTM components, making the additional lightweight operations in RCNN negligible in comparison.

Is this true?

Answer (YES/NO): NO